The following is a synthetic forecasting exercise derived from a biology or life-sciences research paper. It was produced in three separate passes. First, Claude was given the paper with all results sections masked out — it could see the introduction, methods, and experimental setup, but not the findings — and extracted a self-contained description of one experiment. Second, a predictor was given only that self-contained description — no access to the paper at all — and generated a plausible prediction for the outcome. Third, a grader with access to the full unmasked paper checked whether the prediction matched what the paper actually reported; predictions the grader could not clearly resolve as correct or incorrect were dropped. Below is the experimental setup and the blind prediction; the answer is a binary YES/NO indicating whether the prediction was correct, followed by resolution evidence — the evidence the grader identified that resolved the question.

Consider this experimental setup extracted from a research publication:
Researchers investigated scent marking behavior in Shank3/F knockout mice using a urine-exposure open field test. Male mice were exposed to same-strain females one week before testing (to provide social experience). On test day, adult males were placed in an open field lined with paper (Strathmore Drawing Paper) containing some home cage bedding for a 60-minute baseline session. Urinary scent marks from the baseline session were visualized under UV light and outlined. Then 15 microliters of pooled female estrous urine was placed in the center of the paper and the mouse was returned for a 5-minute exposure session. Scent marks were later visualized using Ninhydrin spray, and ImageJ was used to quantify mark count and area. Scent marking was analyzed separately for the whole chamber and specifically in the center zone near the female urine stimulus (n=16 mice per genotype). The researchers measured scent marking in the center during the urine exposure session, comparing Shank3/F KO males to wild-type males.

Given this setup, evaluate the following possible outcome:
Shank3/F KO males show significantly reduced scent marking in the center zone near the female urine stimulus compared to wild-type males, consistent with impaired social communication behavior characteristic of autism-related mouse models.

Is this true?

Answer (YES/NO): YES